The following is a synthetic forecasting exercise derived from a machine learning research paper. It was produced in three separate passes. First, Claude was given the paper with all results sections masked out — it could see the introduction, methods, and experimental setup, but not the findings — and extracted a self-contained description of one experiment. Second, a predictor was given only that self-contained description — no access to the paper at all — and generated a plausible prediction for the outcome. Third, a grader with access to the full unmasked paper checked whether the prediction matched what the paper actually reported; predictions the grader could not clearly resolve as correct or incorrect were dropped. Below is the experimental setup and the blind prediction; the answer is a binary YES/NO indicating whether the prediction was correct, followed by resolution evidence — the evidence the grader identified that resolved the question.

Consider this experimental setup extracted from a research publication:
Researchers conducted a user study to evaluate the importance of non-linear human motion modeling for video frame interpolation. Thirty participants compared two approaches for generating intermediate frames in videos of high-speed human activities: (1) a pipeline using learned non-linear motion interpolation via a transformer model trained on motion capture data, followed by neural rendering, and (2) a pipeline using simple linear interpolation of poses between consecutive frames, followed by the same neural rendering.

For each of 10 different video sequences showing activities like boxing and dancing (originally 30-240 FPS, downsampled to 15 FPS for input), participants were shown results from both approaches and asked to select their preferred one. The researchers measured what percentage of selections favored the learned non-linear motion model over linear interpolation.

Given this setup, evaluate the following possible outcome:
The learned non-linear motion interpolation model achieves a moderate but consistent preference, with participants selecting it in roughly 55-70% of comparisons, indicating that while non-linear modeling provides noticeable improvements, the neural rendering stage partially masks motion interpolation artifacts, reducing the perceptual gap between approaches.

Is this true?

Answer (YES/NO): NO